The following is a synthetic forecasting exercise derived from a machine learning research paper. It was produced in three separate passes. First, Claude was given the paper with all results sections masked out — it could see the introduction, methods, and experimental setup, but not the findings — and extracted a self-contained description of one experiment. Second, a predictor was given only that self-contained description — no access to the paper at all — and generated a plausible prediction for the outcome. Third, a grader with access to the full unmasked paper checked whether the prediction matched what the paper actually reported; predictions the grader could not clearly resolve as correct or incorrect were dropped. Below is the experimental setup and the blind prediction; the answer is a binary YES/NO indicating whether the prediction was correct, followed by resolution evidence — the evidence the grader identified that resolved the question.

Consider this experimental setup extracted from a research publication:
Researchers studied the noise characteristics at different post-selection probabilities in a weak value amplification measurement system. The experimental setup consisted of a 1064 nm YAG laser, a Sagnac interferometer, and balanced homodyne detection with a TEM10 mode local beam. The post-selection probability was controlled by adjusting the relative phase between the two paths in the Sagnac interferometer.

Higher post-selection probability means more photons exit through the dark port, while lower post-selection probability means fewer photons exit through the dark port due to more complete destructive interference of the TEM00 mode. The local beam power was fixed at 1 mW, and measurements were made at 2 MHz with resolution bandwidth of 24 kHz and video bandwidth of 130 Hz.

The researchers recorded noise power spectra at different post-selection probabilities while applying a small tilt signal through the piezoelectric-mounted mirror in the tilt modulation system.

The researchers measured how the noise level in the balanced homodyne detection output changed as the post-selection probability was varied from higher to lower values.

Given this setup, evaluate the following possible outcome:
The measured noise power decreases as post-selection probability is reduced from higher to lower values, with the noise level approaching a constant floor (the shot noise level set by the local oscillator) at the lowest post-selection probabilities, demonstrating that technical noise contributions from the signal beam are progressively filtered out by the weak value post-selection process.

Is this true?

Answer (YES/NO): NO